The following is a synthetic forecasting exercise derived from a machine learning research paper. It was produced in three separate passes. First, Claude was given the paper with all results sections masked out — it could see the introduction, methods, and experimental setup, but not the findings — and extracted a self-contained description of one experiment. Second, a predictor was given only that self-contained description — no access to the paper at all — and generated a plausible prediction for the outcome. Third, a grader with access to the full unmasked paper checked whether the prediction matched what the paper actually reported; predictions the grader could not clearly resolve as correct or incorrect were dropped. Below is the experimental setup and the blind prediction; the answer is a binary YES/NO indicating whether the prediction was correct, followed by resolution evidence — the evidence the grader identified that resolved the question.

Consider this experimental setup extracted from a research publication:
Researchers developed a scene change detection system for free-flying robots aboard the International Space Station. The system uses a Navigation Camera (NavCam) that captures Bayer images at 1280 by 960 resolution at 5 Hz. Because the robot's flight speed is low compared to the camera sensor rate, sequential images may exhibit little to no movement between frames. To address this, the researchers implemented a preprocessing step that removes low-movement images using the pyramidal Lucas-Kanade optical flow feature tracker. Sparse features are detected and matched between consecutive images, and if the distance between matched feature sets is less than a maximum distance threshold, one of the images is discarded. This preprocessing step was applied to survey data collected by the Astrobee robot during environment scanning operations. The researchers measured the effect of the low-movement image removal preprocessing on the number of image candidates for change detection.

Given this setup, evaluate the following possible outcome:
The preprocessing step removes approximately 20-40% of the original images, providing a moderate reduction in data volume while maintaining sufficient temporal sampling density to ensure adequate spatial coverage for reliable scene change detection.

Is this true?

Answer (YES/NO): NO